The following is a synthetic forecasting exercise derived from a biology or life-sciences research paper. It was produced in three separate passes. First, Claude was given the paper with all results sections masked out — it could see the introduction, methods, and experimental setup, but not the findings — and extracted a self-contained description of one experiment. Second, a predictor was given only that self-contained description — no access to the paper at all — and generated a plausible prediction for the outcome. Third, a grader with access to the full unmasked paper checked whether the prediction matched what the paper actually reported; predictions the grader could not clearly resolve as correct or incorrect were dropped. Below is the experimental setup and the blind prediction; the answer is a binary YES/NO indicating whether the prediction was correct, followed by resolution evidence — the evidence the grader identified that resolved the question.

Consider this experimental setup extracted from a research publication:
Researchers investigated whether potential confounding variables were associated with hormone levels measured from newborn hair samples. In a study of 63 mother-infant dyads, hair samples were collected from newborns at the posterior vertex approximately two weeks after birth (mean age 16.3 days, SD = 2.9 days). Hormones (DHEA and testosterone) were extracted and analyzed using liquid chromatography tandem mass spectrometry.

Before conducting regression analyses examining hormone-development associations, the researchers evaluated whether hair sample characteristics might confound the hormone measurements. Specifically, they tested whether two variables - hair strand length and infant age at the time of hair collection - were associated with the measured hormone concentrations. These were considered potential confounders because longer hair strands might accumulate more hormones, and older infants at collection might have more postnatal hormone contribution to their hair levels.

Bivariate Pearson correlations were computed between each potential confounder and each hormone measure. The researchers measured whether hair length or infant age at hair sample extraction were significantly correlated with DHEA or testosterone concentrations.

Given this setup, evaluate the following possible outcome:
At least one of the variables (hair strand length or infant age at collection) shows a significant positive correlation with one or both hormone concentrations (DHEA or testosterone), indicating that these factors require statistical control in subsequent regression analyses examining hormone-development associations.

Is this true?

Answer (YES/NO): NO